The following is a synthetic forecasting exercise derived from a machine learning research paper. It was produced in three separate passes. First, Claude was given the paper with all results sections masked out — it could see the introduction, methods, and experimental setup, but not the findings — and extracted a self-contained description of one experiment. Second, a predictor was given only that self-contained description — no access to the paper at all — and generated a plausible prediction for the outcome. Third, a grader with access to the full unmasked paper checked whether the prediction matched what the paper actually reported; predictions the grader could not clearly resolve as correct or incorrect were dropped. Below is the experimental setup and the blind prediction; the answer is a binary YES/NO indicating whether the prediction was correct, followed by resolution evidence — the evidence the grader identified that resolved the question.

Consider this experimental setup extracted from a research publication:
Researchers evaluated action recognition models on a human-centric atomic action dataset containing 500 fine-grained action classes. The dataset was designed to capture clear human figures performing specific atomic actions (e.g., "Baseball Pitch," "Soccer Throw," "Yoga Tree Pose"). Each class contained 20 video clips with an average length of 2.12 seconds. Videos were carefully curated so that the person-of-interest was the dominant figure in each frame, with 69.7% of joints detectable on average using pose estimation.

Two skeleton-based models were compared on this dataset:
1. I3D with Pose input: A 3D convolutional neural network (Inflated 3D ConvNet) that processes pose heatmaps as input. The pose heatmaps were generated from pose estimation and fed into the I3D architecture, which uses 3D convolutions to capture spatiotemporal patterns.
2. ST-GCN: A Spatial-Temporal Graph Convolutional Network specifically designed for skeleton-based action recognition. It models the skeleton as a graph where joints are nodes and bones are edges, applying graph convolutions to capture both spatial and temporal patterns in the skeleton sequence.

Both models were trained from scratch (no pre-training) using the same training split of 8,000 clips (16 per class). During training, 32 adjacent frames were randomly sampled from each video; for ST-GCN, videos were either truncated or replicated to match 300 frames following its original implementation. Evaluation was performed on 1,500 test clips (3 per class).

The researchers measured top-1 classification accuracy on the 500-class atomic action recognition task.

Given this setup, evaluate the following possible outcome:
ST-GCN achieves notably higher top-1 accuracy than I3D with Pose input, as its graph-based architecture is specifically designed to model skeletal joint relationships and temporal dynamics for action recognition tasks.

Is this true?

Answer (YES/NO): NO